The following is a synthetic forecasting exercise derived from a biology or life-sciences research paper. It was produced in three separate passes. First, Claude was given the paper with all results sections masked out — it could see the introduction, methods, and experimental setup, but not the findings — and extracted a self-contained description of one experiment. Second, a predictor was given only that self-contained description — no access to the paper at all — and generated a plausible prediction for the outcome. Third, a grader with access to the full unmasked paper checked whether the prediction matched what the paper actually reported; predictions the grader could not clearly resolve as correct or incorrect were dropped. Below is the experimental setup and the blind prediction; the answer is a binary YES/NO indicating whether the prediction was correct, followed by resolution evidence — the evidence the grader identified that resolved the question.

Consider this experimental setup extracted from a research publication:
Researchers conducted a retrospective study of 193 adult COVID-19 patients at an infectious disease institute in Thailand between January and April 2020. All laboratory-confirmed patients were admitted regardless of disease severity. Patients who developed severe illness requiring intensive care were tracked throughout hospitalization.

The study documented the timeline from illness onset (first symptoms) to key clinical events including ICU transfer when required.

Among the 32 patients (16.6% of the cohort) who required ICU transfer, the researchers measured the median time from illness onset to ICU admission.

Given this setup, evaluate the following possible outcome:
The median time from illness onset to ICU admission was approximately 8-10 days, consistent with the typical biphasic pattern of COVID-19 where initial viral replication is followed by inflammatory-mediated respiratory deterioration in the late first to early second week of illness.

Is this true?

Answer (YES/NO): YES